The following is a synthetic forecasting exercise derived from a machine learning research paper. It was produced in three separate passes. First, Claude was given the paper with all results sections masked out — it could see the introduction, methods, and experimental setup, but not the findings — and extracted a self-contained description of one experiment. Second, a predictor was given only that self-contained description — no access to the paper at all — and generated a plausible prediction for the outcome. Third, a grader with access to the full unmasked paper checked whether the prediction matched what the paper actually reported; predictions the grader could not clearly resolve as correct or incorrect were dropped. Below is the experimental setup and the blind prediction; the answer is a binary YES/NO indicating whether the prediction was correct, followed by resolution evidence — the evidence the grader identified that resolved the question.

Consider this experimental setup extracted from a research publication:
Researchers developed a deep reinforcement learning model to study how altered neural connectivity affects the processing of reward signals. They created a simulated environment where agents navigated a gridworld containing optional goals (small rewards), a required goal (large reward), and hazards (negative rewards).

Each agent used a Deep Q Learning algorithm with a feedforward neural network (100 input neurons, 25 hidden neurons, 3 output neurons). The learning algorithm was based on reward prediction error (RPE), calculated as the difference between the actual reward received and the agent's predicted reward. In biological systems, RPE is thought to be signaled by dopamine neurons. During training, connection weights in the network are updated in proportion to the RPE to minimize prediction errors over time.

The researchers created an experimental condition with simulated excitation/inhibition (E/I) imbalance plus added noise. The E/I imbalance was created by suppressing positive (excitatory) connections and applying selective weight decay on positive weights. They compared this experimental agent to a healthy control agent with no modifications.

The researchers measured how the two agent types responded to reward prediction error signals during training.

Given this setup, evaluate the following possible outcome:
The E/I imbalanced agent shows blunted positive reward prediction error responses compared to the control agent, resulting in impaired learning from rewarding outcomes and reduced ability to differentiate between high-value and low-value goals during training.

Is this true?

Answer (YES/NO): YES